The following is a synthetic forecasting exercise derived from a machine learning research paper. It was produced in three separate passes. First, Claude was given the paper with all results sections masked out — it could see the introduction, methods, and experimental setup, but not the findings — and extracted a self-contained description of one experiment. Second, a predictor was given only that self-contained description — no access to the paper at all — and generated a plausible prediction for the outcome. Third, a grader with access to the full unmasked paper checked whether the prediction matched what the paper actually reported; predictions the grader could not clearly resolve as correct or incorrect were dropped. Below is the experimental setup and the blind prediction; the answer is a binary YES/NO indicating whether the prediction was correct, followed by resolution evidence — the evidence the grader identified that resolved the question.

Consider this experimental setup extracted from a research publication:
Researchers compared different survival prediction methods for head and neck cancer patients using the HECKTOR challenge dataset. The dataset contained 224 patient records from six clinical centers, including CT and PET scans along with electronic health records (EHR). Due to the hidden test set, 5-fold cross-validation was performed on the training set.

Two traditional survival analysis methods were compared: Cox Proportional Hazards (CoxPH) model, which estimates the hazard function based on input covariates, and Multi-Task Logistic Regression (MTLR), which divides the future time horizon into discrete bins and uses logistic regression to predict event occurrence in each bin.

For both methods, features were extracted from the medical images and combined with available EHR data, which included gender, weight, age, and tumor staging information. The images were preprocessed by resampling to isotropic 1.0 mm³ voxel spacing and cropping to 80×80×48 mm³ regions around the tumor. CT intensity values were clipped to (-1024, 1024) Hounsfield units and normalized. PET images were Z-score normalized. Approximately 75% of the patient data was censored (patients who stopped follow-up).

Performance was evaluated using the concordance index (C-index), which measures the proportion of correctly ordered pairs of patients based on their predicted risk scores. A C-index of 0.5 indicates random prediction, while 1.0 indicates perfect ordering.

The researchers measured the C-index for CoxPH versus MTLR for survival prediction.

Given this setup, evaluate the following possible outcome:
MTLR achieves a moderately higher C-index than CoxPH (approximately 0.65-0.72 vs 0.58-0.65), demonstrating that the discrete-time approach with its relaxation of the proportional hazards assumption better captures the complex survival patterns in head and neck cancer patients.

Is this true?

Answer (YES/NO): NO